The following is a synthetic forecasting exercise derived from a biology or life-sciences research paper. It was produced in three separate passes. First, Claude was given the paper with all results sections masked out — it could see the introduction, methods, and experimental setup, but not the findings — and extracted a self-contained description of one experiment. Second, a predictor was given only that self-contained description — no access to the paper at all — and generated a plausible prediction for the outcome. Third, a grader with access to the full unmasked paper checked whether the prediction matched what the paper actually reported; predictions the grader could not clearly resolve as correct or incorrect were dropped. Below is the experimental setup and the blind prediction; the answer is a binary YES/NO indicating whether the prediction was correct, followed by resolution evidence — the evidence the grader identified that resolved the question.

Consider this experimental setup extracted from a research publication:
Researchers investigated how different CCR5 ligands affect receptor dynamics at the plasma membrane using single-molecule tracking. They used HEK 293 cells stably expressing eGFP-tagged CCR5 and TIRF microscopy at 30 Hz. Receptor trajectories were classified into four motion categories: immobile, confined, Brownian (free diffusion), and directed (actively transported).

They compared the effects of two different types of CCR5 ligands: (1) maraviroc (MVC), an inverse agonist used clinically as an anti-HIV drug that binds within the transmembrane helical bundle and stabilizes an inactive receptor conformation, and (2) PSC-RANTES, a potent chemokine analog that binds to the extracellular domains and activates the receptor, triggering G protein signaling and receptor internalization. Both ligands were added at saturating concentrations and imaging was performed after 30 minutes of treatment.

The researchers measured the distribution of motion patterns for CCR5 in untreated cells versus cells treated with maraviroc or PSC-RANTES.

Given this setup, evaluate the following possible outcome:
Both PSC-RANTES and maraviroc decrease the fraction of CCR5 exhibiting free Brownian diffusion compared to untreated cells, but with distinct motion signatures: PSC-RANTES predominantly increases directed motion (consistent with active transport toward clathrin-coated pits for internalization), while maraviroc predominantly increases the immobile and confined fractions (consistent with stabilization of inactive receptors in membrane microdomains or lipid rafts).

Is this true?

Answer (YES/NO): NO